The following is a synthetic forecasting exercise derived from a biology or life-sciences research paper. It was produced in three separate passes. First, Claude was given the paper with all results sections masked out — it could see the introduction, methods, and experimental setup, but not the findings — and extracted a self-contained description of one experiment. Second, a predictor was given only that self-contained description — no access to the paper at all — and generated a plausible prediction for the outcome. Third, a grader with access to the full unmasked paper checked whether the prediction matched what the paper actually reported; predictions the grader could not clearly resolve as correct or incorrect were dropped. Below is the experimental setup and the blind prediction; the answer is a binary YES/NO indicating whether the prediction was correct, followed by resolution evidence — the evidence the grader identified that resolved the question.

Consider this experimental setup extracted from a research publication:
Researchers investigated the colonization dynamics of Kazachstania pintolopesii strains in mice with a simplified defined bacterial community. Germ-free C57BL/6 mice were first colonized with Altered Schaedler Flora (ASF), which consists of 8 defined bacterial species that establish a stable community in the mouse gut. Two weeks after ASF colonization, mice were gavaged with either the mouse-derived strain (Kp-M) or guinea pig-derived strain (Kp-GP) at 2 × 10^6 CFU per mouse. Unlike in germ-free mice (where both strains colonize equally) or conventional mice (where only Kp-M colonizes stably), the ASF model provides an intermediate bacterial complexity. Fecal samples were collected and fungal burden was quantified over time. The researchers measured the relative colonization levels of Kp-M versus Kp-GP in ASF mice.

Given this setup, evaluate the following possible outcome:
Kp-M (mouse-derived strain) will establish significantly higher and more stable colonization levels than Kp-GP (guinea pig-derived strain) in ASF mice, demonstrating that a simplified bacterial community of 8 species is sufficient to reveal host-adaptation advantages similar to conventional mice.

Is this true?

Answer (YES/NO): YES